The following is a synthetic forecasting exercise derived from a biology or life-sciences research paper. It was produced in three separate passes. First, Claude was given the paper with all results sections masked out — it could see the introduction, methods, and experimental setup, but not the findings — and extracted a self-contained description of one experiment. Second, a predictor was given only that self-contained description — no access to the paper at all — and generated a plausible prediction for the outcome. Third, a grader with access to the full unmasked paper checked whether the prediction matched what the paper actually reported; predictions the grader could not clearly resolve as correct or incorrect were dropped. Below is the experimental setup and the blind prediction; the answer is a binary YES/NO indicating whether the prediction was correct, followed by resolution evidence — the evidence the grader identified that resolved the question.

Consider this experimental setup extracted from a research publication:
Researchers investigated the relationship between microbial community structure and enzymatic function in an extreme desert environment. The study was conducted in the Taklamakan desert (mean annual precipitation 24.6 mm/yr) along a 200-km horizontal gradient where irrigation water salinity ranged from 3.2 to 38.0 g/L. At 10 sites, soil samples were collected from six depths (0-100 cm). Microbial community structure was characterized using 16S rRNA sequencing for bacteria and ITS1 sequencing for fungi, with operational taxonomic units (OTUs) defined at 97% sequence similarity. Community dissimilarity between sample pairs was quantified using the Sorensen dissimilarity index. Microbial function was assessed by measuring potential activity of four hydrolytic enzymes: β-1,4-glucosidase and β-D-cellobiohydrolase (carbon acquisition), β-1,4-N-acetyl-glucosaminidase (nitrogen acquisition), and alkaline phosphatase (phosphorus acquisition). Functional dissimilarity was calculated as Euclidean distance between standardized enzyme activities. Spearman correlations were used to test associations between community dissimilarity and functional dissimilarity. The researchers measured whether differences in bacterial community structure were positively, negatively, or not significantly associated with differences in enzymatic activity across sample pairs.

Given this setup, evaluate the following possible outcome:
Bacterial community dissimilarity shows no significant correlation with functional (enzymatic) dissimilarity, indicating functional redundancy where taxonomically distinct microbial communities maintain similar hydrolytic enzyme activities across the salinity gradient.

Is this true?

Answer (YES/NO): NO